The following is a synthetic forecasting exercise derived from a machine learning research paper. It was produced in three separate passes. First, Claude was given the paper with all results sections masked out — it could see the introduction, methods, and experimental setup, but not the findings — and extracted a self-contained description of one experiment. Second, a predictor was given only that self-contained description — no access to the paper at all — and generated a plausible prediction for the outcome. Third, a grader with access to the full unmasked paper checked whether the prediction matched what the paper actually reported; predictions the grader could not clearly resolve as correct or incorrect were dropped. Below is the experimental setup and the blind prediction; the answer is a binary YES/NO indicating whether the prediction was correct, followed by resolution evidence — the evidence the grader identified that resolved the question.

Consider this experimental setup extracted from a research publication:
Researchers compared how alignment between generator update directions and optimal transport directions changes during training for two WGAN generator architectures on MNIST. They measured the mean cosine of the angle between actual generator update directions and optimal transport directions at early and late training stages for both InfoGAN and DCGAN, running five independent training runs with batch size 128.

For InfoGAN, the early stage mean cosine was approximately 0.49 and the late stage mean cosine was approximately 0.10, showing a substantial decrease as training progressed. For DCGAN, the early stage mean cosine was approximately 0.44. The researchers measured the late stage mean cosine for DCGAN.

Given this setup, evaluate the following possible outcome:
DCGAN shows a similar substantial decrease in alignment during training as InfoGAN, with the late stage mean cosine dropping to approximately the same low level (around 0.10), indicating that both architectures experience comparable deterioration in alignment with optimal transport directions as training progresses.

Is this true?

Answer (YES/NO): YES